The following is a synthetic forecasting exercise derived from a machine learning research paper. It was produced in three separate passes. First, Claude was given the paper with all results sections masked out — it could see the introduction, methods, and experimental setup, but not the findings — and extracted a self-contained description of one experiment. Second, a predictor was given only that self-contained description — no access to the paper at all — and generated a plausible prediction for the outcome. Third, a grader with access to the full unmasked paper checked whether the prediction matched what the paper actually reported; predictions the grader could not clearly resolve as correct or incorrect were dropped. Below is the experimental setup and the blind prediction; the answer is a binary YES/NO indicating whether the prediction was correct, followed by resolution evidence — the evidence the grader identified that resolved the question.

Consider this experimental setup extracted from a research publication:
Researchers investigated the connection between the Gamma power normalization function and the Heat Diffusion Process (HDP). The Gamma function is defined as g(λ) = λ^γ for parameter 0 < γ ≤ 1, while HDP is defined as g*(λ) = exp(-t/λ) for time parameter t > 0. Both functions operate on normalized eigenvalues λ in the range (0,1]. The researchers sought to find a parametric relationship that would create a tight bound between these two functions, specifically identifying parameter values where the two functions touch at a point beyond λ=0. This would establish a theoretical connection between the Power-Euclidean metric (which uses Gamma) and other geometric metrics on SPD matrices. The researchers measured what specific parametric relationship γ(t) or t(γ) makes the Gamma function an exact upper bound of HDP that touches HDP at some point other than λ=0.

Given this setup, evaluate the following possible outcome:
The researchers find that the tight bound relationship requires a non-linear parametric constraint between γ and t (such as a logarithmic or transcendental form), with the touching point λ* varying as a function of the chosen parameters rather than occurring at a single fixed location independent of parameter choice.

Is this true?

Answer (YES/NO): NO